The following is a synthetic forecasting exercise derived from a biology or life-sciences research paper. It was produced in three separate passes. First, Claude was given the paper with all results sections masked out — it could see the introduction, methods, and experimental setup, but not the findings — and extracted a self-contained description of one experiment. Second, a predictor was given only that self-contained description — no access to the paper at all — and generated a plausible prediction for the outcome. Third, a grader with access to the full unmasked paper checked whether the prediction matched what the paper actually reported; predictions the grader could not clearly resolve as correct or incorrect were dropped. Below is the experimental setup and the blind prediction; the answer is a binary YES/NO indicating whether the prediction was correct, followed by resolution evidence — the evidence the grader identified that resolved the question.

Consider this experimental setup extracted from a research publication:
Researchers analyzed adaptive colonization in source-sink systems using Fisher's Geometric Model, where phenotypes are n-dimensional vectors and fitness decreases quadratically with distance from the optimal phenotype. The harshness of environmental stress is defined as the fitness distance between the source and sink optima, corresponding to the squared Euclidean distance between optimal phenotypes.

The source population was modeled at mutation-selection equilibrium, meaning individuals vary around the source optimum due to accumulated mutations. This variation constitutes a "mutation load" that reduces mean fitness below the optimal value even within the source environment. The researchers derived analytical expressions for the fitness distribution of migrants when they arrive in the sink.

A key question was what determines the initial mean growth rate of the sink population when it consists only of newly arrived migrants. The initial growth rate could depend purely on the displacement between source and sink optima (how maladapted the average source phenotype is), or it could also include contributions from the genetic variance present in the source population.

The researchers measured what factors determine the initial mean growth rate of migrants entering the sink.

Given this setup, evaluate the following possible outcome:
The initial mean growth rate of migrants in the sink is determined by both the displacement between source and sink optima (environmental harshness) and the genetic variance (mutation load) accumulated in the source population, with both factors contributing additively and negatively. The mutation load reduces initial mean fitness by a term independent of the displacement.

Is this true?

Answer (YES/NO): YES